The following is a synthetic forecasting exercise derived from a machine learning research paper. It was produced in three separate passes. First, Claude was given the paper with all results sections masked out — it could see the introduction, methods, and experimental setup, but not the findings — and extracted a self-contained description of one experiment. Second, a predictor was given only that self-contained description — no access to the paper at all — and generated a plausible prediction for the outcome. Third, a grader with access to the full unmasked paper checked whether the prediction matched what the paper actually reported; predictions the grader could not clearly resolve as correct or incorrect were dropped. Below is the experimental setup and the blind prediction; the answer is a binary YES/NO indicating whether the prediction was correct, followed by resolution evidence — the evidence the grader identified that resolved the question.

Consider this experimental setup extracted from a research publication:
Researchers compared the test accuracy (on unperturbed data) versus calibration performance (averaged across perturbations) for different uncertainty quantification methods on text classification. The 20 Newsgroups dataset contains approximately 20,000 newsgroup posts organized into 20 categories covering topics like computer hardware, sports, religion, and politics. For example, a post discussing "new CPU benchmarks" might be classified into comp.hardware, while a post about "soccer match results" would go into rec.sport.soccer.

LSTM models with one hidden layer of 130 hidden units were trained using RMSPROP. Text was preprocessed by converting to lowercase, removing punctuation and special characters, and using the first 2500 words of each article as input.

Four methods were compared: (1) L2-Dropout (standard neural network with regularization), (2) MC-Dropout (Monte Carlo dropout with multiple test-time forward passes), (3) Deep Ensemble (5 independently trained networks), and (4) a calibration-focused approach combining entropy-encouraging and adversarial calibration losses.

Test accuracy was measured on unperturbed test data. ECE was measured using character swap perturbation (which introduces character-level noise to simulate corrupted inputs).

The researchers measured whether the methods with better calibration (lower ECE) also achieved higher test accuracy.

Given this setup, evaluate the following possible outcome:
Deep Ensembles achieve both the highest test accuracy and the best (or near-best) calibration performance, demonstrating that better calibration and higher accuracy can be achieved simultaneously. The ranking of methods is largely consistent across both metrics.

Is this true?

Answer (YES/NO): NO